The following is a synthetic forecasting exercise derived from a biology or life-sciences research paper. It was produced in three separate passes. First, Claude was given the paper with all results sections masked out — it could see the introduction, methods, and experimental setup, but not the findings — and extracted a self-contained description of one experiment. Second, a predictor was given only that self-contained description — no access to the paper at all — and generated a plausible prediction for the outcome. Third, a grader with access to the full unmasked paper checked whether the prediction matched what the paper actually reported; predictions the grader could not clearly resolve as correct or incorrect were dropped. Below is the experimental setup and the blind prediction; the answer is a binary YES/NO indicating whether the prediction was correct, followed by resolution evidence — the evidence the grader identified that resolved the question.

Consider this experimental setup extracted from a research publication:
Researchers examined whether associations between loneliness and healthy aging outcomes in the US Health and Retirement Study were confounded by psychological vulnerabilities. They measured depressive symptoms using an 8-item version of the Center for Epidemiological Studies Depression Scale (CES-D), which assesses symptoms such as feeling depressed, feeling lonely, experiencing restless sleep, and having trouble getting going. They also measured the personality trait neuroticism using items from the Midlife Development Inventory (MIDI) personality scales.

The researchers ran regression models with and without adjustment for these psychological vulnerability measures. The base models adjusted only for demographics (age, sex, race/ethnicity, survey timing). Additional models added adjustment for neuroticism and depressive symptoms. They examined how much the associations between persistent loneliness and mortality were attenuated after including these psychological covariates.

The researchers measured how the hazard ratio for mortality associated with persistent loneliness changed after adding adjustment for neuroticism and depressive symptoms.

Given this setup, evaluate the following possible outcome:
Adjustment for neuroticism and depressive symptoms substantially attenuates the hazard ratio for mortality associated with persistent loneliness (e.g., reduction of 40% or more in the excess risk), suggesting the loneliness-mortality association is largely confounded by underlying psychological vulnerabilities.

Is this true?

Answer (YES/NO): NO